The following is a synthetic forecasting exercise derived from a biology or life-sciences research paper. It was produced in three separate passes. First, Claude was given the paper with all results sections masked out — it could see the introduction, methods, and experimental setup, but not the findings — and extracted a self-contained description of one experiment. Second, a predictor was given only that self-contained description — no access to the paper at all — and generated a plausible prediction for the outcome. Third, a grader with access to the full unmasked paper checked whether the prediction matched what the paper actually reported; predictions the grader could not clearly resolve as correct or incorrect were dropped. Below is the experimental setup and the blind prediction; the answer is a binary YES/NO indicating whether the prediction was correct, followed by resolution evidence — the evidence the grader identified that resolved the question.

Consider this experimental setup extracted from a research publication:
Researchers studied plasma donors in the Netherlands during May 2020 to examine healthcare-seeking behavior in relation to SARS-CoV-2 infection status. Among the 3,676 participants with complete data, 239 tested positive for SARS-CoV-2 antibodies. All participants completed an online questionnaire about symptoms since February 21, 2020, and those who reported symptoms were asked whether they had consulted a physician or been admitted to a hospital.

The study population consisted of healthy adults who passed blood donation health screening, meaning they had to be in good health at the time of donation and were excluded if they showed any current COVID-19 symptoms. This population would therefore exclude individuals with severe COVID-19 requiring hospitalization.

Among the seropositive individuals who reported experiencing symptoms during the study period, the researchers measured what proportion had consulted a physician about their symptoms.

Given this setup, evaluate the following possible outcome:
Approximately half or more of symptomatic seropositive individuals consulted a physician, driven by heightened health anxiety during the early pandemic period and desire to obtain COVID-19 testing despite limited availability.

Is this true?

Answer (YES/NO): NO